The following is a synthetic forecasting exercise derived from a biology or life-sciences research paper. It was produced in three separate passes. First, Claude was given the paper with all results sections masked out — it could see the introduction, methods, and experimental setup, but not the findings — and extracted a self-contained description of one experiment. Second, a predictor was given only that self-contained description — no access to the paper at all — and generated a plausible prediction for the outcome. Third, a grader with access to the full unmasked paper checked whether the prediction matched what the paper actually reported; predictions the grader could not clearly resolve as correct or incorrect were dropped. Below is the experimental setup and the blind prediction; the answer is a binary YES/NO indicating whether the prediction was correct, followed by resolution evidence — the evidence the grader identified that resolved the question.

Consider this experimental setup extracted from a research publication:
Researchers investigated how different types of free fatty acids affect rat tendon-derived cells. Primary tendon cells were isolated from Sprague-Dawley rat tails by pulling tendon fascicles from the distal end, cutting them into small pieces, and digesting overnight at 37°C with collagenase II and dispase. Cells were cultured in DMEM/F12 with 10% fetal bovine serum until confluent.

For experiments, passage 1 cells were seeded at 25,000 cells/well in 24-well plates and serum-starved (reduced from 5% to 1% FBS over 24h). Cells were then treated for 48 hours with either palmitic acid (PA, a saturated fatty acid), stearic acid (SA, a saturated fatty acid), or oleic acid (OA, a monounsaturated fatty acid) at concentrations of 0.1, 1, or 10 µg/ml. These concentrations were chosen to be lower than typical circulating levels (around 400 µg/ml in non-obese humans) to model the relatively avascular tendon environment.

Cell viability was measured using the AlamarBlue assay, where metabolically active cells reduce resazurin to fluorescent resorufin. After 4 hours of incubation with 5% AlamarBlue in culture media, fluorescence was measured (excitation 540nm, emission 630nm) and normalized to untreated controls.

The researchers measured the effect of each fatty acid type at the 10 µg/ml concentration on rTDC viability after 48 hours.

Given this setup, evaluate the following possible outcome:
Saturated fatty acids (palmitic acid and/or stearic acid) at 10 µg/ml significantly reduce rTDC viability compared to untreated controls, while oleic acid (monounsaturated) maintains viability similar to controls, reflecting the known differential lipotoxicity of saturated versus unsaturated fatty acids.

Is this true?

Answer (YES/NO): YES